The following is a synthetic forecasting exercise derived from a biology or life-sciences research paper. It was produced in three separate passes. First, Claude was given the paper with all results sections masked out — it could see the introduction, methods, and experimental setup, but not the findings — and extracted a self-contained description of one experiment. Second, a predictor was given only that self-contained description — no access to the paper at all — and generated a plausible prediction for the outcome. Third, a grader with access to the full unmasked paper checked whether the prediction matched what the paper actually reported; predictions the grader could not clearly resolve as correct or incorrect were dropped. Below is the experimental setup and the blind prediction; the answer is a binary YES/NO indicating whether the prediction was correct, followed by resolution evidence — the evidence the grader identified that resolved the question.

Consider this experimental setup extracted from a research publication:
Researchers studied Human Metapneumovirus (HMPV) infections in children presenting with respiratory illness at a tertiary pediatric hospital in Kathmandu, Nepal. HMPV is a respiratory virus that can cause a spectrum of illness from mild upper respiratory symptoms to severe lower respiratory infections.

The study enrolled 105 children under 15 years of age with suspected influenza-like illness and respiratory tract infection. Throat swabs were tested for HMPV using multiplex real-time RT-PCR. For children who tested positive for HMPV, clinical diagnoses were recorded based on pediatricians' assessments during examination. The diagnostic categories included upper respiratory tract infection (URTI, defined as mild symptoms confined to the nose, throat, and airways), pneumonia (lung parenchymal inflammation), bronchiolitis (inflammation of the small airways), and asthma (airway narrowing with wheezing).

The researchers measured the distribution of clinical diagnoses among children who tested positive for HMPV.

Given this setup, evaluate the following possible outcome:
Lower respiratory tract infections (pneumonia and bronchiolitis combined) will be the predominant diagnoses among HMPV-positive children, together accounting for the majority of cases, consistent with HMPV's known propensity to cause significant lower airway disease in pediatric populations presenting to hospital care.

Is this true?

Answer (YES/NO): YES